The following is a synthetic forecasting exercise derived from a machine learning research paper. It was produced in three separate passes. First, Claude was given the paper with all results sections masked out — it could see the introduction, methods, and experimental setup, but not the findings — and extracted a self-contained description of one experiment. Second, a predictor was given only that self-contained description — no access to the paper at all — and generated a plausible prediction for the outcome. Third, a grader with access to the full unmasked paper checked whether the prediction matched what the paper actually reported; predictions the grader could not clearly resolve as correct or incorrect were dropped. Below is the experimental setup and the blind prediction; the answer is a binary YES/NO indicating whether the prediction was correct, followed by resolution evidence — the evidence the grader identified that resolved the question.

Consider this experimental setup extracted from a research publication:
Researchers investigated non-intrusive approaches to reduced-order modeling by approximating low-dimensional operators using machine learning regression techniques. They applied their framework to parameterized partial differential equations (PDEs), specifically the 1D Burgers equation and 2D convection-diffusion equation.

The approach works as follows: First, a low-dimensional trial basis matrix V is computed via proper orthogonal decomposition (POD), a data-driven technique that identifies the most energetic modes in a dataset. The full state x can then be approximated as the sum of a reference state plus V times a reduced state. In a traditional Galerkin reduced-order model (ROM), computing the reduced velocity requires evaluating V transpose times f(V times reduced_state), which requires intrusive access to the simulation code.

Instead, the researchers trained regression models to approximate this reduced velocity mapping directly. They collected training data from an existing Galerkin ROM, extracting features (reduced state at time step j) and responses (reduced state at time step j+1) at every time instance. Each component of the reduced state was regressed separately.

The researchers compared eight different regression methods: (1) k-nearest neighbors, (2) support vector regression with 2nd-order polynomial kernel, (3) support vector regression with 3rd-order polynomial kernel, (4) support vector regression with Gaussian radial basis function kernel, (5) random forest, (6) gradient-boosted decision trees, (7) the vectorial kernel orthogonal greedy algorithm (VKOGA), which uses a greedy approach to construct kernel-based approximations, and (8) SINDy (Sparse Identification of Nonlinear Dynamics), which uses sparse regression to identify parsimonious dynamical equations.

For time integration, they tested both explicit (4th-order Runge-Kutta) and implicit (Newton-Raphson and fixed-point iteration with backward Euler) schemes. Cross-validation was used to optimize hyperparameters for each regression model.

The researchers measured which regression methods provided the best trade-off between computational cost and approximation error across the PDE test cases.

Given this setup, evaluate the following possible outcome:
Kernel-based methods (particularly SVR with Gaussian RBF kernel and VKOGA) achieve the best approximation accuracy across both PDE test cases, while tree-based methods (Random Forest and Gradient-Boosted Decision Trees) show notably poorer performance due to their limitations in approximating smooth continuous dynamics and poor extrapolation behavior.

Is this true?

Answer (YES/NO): NO